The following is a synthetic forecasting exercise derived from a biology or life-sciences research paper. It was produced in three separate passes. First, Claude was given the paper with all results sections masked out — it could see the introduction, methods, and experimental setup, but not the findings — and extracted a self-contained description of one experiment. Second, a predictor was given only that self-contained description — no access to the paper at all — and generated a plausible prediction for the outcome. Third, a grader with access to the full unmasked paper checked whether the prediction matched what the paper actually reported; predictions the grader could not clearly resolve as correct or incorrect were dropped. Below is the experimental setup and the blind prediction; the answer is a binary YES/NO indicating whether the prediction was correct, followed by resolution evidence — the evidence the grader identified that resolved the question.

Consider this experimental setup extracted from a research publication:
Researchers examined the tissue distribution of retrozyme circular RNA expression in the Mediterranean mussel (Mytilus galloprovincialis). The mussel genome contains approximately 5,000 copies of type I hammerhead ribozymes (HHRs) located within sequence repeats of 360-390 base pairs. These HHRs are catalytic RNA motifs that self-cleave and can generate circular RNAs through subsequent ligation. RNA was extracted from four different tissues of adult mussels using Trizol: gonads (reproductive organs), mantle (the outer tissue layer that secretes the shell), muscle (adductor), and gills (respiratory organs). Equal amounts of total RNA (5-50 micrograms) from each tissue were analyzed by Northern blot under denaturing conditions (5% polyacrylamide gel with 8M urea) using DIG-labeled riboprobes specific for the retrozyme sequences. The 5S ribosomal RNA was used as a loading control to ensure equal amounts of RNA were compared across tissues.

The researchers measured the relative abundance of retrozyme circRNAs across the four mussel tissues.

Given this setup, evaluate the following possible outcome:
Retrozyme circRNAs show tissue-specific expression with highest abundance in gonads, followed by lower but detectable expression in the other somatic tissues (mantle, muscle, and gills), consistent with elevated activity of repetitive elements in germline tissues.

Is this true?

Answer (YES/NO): NO